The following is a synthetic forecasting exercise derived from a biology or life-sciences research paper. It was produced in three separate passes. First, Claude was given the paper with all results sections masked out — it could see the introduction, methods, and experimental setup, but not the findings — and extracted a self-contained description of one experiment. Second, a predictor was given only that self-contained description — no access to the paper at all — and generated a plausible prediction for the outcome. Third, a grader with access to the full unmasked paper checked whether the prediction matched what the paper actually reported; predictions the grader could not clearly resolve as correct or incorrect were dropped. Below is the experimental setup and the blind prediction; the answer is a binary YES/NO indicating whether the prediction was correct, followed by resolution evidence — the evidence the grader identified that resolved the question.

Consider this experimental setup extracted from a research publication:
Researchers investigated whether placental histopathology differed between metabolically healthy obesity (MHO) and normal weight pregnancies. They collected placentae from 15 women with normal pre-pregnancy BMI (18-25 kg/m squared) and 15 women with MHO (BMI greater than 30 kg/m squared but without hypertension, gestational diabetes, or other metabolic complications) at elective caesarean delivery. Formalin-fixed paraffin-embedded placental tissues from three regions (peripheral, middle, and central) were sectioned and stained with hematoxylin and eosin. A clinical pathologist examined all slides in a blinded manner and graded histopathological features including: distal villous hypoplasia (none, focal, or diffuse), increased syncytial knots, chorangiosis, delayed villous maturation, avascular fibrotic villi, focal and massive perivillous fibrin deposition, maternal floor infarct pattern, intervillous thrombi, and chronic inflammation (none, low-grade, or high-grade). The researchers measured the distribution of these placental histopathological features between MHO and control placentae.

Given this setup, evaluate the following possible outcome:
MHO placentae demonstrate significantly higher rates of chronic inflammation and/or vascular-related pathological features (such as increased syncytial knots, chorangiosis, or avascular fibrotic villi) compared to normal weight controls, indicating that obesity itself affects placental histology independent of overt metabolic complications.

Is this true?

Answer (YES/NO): NO